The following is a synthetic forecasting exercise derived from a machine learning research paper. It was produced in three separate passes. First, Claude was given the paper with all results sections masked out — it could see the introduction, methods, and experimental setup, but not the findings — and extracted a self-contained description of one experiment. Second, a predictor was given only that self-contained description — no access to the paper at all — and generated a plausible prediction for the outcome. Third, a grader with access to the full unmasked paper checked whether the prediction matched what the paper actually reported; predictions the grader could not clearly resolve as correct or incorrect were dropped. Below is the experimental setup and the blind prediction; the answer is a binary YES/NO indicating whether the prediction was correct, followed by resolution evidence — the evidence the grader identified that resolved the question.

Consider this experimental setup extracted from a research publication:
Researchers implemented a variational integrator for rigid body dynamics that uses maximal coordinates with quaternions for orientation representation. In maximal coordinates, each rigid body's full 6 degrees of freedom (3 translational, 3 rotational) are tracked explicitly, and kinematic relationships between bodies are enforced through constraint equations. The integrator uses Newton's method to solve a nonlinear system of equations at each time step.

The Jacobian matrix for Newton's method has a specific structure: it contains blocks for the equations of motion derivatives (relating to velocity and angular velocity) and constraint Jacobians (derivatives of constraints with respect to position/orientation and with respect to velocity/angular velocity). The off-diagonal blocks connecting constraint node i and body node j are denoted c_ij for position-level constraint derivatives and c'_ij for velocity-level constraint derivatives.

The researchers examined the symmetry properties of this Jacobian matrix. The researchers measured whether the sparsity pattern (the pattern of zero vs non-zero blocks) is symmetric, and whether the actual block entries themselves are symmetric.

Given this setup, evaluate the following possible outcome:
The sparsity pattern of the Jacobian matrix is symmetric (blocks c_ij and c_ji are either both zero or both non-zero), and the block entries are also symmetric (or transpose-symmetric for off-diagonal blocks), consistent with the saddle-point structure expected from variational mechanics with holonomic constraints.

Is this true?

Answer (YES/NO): NO